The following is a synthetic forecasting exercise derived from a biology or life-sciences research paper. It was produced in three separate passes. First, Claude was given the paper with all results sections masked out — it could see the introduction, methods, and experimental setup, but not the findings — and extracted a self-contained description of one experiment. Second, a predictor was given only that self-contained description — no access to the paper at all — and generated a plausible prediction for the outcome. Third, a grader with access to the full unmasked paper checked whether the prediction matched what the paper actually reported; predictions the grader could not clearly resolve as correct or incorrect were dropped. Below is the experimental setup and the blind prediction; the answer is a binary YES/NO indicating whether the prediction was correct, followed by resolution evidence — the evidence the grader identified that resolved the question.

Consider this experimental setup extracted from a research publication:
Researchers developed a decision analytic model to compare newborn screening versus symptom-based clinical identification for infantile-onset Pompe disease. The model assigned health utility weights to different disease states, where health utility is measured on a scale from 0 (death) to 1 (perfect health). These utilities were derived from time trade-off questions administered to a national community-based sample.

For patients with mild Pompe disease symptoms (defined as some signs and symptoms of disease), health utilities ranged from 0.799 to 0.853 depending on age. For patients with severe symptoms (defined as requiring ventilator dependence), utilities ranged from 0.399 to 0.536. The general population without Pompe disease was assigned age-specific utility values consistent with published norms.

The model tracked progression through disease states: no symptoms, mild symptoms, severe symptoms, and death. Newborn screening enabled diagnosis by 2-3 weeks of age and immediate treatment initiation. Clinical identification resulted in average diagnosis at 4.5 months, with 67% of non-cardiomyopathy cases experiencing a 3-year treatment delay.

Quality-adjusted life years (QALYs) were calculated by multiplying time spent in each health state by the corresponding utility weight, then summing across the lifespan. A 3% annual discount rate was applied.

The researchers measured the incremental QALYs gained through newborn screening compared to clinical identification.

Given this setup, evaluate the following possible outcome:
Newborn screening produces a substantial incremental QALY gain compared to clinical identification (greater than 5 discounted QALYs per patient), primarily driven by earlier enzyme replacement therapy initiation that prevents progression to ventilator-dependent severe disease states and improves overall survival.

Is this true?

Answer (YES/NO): YES